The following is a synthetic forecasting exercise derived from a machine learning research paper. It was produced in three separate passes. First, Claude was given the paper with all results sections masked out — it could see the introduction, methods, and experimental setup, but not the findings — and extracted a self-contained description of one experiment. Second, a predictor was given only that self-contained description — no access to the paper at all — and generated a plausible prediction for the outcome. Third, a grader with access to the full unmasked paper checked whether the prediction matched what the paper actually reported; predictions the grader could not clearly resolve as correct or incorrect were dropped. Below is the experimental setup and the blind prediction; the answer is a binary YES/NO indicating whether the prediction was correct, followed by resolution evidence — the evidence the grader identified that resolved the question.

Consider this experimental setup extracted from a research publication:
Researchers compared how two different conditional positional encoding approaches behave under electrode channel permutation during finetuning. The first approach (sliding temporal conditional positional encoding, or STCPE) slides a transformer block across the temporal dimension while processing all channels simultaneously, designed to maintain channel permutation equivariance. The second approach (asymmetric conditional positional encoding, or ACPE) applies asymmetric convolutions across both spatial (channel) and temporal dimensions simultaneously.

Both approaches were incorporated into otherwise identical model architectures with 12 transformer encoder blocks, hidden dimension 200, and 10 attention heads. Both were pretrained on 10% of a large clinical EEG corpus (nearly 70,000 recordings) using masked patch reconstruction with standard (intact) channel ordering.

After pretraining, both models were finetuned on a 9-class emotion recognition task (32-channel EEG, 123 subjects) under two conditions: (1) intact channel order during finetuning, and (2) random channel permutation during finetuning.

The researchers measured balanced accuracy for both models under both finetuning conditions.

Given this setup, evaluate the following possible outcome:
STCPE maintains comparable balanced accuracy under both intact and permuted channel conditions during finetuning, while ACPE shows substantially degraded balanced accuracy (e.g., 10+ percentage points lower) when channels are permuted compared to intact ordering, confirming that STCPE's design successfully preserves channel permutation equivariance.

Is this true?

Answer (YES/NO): NO